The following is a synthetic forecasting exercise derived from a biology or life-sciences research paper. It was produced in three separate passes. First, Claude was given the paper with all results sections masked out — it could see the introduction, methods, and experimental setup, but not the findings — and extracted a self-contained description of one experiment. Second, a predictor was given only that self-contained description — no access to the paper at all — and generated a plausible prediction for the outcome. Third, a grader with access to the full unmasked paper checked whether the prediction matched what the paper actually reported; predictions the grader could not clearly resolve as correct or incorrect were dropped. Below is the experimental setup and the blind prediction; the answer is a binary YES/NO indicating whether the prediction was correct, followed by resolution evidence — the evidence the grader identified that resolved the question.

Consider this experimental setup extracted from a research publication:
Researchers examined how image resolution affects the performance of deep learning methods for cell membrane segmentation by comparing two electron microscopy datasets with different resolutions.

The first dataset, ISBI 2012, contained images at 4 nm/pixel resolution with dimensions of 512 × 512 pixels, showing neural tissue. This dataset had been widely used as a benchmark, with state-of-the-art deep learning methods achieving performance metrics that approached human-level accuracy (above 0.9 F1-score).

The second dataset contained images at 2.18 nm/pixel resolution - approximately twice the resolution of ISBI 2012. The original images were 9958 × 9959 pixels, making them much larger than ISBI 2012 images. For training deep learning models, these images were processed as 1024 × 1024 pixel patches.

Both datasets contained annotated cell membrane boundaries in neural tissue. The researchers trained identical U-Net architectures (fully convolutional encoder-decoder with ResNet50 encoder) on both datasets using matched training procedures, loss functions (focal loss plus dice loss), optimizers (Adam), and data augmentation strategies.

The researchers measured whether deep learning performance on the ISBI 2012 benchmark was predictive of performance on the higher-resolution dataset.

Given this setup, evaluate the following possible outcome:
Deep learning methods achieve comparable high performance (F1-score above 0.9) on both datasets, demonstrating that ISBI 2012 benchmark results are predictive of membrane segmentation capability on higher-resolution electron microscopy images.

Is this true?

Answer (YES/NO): NO